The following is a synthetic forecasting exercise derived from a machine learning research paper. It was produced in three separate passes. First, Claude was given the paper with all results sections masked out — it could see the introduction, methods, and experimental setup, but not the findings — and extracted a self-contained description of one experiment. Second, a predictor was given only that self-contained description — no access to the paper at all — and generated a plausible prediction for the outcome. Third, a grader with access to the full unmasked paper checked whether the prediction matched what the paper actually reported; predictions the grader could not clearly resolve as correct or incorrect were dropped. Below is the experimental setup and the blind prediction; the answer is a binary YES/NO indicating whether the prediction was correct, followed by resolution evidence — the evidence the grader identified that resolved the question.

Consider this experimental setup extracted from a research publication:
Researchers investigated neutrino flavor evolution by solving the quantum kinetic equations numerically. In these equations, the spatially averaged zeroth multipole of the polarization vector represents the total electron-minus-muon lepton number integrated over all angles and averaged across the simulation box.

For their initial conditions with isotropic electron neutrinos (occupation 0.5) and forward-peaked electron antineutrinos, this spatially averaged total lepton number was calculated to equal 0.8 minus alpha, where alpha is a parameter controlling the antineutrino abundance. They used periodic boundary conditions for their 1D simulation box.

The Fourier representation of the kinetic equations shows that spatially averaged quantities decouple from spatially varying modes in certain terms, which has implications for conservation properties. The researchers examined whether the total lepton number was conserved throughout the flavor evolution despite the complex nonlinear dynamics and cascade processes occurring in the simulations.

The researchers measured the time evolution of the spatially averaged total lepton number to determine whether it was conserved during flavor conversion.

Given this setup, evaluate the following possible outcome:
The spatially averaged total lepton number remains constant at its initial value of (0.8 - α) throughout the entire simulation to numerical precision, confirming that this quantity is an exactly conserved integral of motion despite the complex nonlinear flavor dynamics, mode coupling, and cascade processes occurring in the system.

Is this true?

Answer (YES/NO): YES